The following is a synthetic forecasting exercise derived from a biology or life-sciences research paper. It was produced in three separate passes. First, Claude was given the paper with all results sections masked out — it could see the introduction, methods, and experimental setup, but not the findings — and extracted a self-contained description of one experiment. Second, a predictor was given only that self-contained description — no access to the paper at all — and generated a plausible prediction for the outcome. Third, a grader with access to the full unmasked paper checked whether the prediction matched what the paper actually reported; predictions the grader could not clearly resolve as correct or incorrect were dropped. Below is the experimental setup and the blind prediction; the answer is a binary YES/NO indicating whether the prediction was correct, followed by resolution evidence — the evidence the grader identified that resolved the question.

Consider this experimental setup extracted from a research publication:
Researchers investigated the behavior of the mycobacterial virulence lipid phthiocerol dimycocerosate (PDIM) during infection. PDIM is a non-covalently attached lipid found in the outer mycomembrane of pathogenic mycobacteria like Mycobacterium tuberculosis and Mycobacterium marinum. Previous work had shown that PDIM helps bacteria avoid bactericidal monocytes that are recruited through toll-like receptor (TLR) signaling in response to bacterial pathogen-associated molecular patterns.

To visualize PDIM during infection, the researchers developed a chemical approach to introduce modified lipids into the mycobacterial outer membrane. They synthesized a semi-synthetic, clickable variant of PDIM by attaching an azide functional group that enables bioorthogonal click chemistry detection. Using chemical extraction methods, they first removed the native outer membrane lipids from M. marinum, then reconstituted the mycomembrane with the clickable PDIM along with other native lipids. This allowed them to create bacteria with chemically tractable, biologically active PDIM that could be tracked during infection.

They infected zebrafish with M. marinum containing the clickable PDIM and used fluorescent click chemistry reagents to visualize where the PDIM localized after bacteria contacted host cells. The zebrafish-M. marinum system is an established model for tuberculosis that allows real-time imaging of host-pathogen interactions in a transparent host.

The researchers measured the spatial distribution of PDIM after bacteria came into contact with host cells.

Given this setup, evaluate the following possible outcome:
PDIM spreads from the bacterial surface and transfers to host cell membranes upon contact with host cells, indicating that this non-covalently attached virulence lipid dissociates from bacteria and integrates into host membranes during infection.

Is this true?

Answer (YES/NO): YES